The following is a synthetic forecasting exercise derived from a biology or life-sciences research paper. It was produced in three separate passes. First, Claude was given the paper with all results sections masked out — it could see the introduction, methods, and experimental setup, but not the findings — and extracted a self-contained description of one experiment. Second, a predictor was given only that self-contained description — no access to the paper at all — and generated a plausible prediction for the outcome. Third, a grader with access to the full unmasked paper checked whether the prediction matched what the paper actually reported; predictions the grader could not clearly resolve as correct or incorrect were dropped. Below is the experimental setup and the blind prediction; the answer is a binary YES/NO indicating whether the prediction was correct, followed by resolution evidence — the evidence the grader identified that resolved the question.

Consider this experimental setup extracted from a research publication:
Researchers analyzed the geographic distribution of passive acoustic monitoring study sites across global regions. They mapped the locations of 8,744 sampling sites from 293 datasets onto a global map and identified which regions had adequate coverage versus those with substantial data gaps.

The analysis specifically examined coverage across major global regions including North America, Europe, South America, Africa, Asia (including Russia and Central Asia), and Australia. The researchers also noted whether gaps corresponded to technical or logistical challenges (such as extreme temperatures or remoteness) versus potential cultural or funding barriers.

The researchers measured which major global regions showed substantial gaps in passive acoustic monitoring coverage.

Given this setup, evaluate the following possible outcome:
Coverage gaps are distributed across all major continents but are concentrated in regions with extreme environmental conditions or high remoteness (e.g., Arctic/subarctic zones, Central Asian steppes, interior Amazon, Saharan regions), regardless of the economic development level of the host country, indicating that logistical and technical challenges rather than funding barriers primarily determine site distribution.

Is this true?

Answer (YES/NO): NO